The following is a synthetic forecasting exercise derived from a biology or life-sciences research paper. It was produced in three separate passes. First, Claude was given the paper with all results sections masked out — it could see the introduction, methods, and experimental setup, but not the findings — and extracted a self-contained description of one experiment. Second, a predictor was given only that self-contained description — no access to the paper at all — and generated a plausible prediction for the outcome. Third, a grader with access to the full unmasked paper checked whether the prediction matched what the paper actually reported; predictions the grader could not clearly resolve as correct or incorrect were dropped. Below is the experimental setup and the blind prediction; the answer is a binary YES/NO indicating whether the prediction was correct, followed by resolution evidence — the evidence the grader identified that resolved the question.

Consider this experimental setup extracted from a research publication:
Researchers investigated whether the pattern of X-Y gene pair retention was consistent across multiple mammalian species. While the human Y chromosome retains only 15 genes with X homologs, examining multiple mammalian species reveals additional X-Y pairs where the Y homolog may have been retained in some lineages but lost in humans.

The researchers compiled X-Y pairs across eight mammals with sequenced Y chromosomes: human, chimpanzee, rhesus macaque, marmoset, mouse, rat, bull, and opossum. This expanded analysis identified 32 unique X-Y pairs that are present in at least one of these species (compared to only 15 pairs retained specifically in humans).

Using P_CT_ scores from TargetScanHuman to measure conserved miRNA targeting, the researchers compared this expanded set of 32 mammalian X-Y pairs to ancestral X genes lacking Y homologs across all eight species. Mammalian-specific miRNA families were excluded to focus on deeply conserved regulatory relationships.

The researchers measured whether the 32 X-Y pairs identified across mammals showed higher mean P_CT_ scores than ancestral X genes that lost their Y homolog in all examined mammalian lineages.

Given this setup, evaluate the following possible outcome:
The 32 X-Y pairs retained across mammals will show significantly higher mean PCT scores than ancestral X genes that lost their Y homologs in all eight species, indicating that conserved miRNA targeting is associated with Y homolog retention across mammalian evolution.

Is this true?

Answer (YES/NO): YES